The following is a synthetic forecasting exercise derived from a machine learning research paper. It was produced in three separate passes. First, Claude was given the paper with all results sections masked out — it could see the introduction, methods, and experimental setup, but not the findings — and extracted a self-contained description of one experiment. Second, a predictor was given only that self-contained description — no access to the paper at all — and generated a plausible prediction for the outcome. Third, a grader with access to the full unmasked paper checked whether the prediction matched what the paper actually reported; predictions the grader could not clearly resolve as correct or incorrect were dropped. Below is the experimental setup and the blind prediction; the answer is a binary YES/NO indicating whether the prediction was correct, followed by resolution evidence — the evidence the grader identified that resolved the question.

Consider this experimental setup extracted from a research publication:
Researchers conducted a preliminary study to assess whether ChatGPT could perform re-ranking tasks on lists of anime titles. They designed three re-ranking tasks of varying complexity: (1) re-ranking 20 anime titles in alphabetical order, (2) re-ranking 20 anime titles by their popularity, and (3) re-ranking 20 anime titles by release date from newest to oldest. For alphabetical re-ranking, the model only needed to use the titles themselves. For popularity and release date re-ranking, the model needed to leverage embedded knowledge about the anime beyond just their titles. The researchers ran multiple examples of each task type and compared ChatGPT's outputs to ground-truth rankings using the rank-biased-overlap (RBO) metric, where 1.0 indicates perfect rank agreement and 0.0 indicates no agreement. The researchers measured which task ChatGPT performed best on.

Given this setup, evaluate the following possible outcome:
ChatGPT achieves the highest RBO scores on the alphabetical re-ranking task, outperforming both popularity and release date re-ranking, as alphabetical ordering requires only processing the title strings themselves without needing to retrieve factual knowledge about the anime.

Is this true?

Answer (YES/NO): YES